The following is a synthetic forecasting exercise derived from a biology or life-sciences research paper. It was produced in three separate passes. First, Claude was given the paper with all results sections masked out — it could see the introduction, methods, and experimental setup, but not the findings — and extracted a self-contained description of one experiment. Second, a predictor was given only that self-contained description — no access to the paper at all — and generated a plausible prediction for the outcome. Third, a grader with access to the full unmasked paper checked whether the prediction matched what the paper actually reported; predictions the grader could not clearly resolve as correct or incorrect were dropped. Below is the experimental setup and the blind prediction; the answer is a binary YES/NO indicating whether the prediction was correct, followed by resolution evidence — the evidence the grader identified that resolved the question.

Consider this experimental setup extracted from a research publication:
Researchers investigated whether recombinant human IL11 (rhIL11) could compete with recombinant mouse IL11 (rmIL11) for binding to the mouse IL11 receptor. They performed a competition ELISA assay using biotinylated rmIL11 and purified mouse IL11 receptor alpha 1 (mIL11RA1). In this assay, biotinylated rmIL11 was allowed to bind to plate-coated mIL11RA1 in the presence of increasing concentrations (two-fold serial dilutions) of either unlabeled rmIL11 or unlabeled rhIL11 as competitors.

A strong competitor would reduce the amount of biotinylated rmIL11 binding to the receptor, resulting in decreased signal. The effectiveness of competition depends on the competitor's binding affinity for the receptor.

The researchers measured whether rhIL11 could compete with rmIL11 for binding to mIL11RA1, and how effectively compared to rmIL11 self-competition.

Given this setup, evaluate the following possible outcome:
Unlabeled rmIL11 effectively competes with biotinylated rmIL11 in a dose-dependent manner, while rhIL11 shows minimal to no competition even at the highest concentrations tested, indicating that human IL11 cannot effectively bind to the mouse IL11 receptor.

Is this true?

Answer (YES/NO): NO